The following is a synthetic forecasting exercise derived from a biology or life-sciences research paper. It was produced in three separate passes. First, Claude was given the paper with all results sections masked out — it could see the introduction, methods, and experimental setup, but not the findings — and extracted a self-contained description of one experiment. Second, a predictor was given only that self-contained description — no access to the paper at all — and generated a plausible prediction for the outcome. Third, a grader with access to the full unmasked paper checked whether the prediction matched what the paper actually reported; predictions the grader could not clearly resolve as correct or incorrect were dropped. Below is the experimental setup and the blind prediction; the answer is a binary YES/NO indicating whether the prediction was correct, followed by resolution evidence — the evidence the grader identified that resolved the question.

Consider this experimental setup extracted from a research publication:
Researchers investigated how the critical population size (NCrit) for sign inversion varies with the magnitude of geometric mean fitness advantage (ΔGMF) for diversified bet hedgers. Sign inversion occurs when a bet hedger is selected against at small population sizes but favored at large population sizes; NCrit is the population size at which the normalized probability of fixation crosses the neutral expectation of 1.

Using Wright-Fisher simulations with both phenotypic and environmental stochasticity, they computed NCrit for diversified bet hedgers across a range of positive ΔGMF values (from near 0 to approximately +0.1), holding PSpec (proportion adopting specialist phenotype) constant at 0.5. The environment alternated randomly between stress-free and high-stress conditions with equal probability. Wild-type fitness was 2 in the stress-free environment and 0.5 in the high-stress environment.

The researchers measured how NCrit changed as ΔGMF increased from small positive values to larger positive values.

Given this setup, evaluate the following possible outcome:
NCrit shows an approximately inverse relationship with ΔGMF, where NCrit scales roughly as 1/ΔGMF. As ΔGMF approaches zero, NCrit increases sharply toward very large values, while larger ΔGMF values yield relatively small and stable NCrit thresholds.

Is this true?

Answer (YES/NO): NO